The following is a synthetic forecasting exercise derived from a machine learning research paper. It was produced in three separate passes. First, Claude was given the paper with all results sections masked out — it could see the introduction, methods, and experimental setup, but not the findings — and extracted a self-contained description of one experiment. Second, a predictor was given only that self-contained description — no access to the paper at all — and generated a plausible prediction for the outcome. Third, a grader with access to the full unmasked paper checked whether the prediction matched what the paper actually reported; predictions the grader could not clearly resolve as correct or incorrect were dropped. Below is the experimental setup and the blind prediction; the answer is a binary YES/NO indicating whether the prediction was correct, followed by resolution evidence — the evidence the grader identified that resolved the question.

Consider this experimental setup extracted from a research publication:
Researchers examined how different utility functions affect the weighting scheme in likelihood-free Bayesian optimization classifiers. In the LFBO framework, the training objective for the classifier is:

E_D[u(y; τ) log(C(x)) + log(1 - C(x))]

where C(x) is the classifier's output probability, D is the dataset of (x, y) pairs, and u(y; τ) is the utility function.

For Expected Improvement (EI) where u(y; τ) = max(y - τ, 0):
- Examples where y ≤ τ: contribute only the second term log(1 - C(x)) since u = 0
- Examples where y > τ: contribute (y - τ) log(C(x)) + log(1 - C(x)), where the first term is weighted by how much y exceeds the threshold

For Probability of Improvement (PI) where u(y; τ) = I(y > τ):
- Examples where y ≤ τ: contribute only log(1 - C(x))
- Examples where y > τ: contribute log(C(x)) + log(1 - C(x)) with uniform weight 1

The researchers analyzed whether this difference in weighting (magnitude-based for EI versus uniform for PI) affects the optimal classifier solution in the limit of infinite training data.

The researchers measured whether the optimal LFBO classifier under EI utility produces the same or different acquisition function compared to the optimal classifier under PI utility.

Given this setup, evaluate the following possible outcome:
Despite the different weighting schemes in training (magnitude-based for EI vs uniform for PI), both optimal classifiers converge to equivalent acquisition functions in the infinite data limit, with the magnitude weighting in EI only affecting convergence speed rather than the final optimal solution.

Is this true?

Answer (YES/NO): NO